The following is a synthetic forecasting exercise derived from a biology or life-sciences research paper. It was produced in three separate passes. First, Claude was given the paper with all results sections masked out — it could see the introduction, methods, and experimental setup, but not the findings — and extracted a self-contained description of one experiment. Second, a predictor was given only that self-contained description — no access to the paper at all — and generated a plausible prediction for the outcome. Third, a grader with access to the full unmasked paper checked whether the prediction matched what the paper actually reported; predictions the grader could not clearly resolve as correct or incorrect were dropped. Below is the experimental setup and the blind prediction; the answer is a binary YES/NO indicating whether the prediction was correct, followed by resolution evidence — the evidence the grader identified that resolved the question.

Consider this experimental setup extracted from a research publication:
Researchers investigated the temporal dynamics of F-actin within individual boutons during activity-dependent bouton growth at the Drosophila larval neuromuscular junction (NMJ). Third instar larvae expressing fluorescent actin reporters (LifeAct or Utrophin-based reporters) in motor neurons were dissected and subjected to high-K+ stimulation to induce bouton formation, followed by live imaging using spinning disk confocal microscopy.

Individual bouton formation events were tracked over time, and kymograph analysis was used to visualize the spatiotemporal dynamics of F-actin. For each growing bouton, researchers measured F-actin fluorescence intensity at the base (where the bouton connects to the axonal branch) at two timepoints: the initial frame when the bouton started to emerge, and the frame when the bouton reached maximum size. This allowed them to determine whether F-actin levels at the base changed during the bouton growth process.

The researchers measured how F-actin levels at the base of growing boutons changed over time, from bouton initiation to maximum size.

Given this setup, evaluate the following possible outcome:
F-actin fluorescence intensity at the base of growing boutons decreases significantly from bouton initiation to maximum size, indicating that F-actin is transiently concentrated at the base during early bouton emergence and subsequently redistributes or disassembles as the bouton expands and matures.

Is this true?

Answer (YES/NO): NO